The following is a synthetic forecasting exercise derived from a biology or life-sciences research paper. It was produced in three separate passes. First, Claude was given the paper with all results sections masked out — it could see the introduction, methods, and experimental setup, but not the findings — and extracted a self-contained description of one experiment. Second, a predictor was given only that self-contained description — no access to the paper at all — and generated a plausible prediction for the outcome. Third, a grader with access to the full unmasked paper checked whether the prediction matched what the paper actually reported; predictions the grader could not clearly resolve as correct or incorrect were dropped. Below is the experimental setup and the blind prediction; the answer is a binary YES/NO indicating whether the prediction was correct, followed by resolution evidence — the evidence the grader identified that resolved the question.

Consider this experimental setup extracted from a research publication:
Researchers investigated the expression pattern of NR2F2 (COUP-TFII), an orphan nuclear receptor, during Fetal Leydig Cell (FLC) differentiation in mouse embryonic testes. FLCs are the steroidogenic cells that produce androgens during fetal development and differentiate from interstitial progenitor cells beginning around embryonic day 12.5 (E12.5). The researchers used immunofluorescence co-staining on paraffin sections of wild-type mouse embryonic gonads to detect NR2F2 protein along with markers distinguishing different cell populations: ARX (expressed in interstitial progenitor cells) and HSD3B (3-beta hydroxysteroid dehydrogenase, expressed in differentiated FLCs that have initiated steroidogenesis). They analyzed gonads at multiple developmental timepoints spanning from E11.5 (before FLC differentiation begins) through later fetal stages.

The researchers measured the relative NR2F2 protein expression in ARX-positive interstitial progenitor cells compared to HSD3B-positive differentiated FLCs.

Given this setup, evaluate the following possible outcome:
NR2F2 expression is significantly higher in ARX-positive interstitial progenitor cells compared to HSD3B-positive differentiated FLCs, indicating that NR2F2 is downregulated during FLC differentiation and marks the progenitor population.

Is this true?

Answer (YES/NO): YES